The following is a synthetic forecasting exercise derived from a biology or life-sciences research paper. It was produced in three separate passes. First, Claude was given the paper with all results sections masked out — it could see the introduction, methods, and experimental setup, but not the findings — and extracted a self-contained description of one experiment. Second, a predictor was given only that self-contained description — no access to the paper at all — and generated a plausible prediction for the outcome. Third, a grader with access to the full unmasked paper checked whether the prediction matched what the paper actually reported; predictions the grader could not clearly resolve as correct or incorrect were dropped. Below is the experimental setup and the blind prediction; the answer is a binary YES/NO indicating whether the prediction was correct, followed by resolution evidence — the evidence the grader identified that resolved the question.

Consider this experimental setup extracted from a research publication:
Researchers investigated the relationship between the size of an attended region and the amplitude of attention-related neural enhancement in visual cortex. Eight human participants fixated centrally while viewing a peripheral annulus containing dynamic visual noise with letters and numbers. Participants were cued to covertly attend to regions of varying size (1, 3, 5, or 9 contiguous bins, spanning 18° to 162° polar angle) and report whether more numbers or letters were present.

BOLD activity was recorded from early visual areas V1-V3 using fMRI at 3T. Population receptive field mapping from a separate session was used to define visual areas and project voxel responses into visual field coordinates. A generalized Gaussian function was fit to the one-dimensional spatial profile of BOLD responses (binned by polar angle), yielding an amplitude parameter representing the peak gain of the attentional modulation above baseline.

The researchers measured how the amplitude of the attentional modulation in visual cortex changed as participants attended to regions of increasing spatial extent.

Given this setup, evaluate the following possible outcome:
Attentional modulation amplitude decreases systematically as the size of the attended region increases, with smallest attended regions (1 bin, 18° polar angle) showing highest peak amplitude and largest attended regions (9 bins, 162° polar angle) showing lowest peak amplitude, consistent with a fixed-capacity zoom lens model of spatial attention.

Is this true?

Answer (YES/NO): NO